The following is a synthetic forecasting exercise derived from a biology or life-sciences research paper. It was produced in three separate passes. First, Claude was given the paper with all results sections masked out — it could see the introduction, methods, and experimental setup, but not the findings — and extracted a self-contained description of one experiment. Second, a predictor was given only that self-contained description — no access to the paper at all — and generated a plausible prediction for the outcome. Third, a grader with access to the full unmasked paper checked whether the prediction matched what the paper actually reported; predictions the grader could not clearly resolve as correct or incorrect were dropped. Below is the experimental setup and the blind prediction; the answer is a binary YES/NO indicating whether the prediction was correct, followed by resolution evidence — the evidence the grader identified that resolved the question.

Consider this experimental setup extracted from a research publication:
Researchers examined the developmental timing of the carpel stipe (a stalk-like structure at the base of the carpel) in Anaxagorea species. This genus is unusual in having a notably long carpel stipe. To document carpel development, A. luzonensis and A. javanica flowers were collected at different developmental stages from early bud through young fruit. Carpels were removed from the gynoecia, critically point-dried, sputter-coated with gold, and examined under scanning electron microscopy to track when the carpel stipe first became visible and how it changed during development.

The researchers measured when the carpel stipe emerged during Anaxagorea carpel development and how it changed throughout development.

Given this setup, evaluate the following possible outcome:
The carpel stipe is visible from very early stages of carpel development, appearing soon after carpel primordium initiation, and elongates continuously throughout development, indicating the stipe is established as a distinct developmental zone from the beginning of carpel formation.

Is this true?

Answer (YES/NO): YES